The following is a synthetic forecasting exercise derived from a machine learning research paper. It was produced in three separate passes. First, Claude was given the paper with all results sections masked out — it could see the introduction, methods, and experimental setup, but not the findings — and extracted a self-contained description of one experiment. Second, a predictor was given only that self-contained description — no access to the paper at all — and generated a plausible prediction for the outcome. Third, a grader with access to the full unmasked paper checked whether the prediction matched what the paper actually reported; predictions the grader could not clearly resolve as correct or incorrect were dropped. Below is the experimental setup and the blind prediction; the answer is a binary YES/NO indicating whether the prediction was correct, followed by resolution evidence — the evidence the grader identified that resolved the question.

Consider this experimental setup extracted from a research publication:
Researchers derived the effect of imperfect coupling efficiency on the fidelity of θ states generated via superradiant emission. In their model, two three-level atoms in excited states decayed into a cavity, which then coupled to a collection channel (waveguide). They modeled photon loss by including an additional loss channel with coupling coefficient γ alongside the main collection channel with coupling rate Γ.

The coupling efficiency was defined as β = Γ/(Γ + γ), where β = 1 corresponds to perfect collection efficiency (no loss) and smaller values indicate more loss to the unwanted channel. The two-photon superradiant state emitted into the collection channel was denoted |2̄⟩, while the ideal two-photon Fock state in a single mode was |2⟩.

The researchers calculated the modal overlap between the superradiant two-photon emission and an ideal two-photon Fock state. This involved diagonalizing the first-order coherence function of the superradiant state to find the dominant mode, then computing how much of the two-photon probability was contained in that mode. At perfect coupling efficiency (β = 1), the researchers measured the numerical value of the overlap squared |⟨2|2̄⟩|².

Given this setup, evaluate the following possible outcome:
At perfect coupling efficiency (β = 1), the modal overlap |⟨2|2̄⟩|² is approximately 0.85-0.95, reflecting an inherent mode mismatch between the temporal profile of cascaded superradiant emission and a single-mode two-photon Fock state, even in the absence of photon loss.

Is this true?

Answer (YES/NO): YES